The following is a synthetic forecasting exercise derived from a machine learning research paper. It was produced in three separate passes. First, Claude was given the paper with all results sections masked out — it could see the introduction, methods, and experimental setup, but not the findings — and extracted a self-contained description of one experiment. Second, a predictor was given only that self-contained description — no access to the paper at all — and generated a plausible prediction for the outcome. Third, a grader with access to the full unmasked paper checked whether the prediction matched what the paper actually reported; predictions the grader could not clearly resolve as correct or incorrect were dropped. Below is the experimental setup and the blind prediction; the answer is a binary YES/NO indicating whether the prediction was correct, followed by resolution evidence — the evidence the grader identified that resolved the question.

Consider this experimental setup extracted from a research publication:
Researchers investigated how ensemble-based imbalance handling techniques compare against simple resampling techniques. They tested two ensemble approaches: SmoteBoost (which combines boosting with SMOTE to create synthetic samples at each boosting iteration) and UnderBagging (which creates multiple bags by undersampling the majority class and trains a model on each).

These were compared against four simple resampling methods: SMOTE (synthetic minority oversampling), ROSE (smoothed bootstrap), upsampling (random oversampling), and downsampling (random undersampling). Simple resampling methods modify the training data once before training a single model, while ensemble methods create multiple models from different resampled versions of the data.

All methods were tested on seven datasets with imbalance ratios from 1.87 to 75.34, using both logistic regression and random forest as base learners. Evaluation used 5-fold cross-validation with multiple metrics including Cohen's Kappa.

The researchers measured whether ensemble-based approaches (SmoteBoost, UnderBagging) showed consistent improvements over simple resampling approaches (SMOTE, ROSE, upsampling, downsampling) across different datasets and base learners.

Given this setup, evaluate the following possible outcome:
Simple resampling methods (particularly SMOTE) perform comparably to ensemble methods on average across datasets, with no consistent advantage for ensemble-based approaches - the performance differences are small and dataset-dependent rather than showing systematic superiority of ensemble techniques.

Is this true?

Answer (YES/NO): YES